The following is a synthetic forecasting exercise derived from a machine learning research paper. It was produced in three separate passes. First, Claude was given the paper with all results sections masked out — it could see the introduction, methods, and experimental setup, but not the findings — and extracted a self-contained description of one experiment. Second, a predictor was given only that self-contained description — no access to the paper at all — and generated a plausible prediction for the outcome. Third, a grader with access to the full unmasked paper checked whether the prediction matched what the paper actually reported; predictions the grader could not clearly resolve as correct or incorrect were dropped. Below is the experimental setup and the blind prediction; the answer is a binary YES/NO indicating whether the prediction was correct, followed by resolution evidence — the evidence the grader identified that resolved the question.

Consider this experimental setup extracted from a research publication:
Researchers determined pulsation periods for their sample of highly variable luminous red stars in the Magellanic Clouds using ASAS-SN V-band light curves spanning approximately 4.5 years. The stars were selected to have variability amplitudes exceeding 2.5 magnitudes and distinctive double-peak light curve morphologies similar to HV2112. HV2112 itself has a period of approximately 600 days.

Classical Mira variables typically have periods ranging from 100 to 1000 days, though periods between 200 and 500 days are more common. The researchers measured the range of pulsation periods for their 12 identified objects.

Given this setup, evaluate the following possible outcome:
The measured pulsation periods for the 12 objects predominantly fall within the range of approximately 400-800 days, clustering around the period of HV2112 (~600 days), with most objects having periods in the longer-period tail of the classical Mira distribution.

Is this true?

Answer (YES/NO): YES